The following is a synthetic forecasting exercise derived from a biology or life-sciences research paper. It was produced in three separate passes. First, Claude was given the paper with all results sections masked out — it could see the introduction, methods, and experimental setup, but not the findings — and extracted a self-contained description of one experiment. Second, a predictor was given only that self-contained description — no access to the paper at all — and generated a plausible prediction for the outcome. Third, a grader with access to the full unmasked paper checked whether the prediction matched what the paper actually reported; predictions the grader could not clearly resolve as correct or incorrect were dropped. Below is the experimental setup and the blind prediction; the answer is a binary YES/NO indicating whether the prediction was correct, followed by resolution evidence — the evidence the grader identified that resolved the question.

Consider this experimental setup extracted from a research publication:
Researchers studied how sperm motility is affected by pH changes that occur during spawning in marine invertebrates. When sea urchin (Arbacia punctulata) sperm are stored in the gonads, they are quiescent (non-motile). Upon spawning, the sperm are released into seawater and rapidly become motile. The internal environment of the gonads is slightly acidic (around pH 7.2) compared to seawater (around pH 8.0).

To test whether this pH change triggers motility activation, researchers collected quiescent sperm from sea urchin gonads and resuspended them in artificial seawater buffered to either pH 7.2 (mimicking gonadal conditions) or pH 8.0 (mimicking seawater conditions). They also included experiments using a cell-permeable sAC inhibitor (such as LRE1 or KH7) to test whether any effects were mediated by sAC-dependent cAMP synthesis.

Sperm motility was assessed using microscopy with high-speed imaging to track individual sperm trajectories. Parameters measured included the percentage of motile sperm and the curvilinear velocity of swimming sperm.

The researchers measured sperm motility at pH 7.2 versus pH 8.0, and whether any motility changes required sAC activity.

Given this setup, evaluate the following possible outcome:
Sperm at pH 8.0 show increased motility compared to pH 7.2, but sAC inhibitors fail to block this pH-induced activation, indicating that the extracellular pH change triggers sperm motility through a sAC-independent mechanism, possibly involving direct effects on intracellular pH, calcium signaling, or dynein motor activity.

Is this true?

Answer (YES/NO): NO